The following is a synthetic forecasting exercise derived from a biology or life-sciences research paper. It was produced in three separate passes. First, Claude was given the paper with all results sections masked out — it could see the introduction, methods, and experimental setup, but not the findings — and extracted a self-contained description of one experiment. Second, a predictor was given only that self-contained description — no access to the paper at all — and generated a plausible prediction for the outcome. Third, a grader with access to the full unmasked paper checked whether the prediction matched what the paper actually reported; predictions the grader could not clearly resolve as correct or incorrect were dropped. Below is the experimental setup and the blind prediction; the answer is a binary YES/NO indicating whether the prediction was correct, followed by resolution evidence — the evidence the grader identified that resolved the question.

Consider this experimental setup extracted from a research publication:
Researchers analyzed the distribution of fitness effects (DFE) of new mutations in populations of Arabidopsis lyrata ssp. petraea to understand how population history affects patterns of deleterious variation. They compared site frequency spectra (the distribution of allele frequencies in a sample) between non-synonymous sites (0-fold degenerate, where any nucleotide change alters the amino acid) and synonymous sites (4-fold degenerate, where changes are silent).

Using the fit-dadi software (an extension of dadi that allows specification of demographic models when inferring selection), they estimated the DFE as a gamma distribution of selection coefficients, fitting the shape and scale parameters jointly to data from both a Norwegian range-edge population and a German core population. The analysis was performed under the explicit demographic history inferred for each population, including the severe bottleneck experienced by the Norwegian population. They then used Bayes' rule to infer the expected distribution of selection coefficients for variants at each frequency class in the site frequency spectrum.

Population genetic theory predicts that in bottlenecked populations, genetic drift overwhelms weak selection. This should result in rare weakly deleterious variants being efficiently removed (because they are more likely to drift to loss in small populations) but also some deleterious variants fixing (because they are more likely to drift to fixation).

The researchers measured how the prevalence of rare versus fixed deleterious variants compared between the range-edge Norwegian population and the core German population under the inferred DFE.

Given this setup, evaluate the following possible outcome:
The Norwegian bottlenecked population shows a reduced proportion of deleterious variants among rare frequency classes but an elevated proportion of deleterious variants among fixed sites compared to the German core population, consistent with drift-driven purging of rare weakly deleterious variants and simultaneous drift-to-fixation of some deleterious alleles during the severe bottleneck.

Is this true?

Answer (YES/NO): YES